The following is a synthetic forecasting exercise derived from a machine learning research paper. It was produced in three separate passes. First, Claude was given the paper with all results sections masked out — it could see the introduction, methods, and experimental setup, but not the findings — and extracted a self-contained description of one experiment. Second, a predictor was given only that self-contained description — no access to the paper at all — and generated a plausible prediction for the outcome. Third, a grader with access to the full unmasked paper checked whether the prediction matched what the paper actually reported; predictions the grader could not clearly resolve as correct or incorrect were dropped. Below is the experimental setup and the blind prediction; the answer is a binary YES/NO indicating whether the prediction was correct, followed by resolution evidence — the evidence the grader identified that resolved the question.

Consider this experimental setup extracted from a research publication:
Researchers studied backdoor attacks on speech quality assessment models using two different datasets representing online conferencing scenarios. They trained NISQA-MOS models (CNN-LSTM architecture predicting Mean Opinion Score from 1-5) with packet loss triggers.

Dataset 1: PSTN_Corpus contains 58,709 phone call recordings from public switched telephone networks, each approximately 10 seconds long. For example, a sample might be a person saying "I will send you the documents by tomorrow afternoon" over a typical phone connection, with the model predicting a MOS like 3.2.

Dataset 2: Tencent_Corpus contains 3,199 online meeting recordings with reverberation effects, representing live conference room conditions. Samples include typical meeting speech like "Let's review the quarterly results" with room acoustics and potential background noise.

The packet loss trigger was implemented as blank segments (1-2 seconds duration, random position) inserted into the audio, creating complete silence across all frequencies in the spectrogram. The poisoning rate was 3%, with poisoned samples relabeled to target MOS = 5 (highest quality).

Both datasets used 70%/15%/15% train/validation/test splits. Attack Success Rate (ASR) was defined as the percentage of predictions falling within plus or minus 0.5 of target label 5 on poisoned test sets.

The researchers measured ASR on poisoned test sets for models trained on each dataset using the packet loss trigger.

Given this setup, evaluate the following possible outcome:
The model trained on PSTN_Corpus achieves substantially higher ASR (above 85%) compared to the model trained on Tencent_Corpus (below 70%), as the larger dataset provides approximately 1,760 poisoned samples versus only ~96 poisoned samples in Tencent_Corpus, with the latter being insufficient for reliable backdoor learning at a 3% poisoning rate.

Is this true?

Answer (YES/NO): NO